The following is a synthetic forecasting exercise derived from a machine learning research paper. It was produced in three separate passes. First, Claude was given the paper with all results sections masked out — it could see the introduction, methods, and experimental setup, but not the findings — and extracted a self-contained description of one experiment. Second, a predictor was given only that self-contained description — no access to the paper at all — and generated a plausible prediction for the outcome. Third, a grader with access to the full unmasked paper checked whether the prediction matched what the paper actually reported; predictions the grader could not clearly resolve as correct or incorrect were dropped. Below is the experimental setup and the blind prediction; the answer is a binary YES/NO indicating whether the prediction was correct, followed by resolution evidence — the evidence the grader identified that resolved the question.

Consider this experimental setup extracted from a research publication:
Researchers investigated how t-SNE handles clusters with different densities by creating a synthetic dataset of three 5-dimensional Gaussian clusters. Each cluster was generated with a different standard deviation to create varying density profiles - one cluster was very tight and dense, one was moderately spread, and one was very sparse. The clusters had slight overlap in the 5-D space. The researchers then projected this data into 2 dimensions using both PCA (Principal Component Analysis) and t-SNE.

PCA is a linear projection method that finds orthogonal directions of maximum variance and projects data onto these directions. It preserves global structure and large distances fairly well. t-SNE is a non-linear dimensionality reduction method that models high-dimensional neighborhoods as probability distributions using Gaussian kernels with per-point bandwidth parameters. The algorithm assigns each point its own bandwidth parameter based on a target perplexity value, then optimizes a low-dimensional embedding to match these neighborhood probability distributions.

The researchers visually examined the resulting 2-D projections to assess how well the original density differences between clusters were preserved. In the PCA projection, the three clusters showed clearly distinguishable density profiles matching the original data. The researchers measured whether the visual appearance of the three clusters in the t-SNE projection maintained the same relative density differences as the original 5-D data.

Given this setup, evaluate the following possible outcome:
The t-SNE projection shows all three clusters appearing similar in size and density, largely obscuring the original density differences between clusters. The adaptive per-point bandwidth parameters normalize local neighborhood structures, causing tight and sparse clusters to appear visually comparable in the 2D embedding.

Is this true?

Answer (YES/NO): YES